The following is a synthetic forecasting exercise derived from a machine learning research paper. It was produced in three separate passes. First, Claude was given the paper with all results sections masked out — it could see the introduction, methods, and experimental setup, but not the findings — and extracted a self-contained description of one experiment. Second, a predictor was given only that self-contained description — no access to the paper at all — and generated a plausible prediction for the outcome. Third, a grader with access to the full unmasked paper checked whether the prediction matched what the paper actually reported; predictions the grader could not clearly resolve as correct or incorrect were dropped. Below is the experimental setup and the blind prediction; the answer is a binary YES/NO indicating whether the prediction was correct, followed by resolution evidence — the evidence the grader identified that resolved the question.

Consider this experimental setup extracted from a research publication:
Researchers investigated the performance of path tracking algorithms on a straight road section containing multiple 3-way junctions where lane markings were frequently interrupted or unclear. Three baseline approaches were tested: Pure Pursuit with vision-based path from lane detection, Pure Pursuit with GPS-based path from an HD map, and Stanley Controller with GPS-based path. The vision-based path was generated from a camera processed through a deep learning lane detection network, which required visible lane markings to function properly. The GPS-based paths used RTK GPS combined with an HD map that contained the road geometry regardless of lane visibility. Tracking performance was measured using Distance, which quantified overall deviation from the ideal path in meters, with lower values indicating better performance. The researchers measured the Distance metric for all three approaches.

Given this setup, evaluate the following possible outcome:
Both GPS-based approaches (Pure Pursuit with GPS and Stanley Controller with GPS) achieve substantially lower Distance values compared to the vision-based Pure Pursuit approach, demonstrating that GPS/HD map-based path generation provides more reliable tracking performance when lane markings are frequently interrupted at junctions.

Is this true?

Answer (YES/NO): YES